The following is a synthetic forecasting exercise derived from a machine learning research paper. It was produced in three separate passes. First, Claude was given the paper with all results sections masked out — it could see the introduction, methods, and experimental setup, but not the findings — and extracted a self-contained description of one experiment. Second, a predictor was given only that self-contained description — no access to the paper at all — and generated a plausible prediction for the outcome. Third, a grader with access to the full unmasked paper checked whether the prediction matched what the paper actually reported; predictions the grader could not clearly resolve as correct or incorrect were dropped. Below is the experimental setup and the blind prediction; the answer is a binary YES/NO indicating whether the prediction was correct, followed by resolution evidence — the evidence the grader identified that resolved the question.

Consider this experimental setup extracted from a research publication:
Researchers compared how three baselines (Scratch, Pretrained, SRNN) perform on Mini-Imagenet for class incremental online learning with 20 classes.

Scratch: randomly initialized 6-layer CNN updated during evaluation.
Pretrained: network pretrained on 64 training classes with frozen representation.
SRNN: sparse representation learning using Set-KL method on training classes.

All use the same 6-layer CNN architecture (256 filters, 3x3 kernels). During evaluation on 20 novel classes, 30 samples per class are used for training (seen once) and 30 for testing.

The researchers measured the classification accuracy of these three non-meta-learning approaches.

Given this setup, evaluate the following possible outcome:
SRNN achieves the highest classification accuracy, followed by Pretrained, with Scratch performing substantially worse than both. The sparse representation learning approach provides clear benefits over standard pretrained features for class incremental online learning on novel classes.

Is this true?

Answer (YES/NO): YES